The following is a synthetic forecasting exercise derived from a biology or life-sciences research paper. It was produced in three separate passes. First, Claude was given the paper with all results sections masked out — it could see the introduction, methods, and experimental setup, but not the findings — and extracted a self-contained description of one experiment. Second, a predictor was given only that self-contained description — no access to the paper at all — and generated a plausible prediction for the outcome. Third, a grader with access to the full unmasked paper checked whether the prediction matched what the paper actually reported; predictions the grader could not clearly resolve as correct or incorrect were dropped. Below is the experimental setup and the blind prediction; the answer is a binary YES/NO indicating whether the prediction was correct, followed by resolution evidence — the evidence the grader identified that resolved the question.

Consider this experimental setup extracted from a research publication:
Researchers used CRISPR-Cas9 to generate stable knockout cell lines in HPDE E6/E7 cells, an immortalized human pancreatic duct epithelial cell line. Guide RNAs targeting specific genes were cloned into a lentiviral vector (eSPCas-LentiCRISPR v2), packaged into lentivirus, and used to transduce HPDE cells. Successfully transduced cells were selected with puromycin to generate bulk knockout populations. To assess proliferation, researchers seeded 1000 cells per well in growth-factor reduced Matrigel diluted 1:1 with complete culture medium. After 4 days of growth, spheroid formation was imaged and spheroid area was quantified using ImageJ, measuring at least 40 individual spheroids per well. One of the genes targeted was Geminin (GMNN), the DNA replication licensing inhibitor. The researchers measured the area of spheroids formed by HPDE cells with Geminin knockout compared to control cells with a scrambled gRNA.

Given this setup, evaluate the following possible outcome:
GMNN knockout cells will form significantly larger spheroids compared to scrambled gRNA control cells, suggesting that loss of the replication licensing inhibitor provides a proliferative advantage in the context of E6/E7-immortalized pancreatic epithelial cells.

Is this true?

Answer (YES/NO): YES